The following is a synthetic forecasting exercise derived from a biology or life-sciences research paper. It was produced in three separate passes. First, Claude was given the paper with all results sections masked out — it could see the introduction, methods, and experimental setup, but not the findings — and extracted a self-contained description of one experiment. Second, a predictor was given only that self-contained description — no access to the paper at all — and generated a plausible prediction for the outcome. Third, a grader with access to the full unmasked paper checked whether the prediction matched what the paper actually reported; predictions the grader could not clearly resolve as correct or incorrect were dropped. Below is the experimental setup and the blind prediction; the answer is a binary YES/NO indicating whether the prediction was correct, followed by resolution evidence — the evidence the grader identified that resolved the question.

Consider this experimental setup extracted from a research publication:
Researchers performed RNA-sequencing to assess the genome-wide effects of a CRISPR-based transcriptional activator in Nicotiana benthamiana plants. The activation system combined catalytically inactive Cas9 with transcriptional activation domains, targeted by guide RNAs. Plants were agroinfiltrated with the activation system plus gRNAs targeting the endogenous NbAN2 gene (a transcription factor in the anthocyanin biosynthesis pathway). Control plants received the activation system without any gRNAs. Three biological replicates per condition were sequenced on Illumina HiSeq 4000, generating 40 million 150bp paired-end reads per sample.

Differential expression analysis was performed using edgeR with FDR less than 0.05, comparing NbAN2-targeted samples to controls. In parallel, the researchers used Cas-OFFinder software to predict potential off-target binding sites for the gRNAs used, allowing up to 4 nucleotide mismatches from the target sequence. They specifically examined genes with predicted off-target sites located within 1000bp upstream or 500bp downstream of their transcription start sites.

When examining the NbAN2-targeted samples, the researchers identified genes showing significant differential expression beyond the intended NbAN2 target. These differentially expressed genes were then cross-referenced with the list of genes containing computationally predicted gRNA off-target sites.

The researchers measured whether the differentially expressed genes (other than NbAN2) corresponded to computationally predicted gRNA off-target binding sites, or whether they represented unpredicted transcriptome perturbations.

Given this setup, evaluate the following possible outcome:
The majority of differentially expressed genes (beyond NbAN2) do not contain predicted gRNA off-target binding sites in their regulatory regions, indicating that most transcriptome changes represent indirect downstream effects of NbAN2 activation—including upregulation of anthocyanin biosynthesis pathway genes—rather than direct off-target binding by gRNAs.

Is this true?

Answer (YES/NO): YES